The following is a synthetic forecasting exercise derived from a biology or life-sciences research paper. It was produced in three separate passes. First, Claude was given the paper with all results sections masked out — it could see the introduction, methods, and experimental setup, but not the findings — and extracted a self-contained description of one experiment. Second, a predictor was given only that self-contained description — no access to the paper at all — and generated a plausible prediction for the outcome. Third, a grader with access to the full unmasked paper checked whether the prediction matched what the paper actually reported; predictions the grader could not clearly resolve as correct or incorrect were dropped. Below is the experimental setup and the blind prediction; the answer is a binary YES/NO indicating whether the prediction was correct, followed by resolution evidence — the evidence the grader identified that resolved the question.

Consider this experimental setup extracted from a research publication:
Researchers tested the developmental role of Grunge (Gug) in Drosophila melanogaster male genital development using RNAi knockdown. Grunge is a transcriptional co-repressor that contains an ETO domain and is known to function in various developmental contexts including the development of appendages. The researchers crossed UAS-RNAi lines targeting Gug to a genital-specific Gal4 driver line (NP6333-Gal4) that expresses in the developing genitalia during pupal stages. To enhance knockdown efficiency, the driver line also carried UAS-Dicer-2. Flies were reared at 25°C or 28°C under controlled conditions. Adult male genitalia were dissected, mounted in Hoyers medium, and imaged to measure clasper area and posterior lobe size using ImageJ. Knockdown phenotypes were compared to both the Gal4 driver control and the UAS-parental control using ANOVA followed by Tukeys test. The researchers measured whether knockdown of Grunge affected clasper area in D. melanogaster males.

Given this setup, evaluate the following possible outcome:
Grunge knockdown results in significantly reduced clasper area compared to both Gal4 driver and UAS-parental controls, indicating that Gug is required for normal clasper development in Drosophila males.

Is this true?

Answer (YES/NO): YES